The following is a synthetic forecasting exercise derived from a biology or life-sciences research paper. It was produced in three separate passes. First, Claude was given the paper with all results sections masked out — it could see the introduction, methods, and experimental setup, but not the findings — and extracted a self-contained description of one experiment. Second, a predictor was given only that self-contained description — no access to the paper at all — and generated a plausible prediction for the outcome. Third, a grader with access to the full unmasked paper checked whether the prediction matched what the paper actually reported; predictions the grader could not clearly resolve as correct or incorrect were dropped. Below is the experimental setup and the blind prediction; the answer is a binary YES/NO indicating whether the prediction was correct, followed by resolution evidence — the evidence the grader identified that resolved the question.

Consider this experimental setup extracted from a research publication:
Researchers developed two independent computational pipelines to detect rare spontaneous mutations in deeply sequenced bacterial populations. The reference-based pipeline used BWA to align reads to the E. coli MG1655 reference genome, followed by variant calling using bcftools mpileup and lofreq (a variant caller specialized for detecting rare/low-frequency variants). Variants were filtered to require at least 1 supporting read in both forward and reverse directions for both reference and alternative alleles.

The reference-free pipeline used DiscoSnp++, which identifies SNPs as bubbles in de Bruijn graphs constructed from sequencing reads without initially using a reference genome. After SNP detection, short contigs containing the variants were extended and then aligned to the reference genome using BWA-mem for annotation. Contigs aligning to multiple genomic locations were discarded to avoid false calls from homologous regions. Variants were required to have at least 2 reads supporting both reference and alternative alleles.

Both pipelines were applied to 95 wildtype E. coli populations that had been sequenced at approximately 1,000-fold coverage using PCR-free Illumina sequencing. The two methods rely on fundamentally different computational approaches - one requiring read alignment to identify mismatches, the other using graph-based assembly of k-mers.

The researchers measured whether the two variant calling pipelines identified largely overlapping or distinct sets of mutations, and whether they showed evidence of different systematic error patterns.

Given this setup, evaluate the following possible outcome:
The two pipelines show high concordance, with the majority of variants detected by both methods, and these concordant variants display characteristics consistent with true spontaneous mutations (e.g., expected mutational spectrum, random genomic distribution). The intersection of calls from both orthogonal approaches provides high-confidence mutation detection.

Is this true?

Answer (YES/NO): NO